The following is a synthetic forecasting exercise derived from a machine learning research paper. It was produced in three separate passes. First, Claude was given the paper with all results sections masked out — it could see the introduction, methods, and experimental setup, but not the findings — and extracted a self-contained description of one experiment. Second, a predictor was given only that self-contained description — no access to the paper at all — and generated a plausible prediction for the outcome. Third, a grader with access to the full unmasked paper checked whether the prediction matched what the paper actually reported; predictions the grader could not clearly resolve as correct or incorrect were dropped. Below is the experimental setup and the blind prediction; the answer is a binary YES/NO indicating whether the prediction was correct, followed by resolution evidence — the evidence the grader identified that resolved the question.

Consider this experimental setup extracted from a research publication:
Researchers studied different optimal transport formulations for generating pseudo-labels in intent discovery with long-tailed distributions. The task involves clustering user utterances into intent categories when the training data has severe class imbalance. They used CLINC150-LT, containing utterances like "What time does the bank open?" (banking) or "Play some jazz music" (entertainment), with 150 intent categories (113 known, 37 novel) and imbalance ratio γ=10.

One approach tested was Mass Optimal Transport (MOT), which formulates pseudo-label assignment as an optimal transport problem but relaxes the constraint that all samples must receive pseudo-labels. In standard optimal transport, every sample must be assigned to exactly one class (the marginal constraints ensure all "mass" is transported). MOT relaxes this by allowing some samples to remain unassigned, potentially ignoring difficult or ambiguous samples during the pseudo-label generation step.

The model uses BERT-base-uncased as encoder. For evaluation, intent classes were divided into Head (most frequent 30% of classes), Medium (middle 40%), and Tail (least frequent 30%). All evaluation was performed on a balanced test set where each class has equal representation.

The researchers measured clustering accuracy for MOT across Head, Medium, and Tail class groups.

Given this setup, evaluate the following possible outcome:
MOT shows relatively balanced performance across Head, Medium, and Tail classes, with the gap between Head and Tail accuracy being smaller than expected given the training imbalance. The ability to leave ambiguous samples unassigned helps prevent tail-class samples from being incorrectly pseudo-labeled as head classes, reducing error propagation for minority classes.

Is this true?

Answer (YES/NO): NO